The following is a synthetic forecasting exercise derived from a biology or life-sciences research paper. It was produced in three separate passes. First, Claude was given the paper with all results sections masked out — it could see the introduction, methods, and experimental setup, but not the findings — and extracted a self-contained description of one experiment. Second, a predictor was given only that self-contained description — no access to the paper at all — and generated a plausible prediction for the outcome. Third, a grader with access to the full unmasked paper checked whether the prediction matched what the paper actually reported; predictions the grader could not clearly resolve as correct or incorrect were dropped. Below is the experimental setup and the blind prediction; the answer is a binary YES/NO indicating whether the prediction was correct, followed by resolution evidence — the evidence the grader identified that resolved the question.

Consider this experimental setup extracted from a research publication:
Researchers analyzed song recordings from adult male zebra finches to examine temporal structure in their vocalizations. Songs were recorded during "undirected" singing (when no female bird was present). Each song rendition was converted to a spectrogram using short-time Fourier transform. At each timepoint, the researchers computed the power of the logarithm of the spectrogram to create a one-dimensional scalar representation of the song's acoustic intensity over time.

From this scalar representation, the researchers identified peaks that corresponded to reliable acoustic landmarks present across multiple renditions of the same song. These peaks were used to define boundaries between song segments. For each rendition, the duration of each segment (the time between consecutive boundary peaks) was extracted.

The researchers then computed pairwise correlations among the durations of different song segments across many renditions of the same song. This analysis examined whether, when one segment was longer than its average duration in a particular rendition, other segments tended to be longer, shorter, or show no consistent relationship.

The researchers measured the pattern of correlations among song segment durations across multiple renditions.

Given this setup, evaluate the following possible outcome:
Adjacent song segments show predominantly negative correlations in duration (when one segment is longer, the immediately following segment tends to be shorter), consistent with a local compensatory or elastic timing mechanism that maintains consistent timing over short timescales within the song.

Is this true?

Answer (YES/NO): YES